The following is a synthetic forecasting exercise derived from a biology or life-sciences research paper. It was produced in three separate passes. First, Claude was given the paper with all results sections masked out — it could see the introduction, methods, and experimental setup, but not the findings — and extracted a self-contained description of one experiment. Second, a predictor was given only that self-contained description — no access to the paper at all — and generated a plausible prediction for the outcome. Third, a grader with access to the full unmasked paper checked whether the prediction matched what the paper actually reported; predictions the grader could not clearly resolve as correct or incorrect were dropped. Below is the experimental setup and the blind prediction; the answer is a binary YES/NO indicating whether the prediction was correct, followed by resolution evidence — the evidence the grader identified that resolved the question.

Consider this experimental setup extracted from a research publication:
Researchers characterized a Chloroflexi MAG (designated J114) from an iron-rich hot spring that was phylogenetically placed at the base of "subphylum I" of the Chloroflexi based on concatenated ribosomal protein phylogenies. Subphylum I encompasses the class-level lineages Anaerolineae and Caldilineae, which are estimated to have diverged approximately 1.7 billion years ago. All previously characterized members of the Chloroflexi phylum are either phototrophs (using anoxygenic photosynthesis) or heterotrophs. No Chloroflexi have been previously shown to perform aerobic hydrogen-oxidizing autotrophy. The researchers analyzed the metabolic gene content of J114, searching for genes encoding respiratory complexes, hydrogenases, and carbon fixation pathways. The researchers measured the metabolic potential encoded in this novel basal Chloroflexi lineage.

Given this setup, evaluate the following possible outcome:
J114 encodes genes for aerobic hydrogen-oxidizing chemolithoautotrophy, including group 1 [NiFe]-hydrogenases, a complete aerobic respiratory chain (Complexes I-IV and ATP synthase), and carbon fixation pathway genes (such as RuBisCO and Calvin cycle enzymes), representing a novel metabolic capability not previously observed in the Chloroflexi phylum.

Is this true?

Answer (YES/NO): YES